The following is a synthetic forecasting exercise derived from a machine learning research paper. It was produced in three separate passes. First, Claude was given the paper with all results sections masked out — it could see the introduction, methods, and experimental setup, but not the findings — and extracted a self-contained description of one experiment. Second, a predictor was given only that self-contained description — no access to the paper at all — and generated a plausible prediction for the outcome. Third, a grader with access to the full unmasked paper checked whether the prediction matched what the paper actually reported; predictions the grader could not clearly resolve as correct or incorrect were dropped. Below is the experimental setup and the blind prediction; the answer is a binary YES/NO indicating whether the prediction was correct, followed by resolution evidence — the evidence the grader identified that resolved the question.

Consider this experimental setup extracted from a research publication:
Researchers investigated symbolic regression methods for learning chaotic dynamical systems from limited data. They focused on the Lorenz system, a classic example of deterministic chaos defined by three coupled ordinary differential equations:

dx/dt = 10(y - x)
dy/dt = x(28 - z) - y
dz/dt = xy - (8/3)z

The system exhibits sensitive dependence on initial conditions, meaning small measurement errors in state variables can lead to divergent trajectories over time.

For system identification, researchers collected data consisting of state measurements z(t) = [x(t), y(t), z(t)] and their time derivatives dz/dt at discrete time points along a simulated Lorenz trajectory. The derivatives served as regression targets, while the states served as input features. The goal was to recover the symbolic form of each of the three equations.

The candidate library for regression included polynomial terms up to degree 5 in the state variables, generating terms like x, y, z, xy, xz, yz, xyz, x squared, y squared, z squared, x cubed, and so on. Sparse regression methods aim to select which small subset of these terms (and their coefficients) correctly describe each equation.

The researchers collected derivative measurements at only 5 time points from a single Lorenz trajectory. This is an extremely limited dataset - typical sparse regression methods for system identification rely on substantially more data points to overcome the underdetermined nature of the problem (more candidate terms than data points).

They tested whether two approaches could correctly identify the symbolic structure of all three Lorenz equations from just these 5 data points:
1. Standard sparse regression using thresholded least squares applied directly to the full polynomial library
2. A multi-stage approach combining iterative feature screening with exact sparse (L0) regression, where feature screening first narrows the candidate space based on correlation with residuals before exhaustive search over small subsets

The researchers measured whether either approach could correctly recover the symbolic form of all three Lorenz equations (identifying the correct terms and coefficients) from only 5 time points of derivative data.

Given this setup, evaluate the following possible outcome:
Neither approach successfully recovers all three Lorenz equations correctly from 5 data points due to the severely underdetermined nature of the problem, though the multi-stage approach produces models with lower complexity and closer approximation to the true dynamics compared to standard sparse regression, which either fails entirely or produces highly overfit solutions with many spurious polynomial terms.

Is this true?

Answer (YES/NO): NO